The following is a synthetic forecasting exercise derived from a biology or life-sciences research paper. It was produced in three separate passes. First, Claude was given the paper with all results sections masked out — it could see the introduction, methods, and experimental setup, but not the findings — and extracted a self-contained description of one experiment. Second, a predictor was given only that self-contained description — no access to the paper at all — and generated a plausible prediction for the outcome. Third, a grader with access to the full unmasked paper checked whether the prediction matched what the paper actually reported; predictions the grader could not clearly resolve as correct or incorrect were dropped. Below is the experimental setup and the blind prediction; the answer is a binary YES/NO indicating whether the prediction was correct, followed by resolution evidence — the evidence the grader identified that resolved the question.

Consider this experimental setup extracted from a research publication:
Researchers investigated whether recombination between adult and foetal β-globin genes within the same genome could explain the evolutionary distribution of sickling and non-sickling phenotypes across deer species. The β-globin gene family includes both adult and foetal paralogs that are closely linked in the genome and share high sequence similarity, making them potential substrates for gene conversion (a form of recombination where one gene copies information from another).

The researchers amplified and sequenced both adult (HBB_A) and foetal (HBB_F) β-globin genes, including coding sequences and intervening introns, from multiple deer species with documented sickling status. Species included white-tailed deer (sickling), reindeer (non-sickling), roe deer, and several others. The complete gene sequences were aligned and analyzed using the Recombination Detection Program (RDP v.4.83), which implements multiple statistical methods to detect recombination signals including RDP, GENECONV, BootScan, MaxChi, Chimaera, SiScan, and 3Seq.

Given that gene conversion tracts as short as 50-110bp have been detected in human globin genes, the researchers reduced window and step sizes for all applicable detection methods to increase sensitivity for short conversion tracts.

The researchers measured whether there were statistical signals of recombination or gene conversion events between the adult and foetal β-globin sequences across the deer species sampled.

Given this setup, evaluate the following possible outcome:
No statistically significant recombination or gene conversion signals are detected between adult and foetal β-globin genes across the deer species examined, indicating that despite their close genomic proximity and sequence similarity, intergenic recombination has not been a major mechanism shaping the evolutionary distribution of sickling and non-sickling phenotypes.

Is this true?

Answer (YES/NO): NO